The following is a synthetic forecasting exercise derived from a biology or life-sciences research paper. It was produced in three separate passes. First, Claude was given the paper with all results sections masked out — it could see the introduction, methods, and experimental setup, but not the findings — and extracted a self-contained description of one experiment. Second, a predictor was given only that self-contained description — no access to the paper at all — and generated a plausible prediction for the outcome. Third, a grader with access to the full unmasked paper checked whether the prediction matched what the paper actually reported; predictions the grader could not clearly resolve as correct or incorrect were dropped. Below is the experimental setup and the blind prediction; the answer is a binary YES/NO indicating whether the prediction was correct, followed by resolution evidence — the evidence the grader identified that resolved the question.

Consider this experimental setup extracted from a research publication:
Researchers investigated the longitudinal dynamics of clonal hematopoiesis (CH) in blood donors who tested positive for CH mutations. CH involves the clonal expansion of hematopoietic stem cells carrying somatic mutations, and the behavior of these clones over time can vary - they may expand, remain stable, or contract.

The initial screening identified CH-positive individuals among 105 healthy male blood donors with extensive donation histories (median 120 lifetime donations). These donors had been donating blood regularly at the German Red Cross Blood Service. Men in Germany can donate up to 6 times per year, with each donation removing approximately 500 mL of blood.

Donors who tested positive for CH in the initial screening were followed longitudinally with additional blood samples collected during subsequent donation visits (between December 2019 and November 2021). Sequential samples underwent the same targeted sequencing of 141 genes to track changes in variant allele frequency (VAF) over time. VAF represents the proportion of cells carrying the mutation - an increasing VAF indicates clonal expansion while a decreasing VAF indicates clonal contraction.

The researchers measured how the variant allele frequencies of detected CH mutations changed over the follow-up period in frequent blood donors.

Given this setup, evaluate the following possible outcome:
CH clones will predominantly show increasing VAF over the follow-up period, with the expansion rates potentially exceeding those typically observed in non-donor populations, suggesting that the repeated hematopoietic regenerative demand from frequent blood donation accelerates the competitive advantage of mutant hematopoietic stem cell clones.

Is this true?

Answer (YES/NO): NO